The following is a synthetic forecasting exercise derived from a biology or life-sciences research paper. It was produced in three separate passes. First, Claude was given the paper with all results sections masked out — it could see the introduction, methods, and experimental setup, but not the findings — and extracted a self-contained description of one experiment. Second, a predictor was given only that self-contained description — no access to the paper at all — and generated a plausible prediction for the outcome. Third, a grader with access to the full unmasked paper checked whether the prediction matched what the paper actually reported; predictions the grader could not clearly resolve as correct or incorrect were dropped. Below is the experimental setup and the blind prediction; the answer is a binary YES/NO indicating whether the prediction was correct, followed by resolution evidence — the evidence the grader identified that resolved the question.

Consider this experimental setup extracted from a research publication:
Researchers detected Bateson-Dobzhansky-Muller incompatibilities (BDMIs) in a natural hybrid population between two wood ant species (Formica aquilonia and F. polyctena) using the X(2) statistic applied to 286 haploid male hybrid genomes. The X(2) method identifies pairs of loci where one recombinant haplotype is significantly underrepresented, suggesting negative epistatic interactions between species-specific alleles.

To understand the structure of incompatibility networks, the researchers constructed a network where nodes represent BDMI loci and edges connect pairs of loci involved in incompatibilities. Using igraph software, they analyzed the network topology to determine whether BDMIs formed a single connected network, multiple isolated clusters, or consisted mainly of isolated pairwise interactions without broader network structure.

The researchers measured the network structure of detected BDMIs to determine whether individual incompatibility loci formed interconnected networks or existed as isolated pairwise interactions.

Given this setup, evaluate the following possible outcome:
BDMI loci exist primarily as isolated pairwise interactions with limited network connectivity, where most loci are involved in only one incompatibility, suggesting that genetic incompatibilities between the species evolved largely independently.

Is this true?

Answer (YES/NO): NO